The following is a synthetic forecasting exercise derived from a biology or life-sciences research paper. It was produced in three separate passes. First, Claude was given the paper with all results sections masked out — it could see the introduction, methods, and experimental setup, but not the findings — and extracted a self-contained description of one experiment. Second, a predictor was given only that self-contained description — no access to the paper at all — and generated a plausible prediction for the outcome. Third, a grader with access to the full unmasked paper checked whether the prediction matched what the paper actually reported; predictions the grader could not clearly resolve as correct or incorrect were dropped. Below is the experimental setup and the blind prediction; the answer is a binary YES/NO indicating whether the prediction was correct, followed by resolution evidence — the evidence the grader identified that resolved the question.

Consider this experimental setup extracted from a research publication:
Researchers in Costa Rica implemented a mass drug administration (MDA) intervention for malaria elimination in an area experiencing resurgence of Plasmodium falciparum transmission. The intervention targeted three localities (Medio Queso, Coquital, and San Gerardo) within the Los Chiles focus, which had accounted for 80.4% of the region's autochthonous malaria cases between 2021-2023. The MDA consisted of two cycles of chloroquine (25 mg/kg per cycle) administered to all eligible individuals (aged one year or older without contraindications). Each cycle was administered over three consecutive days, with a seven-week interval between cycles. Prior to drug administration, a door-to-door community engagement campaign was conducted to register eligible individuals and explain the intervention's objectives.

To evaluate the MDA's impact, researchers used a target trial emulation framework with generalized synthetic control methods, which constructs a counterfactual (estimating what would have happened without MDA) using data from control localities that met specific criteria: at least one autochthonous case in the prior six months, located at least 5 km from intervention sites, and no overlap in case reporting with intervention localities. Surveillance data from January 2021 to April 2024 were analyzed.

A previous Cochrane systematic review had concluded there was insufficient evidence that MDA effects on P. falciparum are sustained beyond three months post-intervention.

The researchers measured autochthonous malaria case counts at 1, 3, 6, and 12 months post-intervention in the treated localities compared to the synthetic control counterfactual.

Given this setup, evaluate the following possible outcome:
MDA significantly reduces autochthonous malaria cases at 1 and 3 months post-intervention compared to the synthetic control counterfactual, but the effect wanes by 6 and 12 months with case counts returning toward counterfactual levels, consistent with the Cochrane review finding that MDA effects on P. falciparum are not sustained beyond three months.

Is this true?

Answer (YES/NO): NO